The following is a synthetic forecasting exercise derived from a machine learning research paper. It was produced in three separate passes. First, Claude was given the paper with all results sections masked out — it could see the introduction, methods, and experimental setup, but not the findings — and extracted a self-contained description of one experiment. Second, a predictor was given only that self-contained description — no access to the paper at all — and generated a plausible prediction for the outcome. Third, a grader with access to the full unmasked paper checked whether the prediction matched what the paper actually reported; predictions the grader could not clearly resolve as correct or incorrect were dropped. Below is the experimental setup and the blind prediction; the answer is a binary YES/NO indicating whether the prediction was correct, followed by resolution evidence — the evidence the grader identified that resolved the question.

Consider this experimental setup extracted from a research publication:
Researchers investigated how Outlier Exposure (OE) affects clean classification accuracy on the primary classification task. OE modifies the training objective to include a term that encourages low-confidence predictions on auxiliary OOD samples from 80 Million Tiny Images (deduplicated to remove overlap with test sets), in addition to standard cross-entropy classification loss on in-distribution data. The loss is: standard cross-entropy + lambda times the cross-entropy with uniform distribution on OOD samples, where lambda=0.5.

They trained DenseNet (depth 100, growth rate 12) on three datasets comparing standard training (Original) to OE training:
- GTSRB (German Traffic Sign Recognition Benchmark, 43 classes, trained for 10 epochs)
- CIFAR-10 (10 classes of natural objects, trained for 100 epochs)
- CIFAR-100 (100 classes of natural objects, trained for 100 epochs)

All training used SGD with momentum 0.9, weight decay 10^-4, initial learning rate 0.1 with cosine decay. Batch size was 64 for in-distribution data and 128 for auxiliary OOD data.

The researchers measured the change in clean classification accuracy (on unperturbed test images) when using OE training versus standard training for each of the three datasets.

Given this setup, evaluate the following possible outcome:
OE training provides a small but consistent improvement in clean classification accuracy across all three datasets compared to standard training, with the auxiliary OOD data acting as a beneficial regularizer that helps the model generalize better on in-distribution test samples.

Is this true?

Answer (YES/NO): NO